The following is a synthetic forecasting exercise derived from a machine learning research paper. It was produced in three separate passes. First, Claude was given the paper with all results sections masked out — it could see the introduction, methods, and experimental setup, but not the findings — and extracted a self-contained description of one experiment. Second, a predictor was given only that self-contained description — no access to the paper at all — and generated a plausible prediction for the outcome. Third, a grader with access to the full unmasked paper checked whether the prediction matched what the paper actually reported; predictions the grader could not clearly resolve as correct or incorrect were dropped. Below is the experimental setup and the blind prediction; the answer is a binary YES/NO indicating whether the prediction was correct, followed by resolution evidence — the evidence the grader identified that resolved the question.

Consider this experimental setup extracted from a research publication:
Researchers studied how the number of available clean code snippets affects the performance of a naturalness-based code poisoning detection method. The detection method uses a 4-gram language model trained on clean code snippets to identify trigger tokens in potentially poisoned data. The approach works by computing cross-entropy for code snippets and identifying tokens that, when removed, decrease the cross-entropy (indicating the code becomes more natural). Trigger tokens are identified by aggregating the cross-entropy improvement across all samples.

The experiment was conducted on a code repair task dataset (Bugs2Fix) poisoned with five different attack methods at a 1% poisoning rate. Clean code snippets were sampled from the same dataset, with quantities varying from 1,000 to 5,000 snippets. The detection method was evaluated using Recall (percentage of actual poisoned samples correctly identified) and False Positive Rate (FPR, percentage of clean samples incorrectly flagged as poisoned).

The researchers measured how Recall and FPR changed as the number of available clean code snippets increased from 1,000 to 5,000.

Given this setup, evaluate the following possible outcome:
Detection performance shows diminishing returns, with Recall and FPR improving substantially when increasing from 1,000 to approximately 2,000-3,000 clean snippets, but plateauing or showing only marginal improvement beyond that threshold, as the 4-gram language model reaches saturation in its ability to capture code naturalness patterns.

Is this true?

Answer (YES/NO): YES